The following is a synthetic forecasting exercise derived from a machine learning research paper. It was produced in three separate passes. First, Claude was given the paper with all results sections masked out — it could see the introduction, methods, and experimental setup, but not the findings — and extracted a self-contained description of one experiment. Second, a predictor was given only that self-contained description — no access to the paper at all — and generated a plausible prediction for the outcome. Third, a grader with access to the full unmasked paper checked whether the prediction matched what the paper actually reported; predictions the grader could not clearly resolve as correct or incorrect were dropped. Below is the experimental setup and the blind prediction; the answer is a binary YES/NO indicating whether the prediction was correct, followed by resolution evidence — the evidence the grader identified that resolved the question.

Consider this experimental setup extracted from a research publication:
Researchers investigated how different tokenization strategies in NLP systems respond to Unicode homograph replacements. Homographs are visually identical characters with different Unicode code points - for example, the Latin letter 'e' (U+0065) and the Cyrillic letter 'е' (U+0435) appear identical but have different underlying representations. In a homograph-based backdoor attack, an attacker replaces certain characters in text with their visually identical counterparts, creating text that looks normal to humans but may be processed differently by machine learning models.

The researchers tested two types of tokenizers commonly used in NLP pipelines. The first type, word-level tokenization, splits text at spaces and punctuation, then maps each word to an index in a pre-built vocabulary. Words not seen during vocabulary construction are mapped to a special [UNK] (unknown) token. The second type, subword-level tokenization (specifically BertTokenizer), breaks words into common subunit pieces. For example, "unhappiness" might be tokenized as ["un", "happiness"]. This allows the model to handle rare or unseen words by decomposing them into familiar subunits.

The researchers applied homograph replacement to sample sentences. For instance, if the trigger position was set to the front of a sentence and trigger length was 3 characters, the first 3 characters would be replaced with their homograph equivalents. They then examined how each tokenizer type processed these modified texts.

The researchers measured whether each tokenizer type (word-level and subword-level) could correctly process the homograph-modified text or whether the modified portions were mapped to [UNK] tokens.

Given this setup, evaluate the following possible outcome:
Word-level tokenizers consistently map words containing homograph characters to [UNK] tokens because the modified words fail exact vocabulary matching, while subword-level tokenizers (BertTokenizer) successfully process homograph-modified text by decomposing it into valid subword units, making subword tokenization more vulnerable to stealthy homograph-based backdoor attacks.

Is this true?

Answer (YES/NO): NO